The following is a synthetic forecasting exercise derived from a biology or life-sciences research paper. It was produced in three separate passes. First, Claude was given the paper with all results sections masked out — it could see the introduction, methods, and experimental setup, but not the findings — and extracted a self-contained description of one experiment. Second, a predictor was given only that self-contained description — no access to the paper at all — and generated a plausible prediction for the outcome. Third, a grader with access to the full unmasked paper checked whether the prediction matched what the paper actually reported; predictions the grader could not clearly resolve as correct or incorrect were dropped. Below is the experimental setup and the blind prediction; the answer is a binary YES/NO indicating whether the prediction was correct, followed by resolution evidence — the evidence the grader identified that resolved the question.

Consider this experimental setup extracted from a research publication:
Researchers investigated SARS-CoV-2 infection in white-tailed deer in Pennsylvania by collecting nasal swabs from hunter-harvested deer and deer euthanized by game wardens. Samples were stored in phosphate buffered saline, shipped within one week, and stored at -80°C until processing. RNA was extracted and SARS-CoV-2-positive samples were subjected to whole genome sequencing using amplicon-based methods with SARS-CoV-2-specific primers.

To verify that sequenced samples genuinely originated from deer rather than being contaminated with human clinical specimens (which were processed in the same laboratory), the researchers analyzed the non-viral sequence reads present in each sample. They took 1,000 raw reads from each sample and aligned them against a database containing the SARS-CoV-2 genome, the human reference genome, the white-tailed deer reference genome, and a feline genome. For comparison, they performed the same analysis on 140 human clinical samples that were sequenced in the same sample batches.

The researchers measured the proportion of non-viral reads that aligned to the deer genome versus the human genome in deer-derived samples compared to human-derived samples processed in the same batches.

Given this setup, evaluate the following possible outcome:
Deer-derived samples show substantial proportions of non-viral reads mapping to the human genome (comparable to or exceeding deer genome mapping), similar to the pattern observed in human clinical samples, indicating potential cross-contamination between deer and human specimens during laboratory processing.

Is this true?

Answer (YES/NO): NO